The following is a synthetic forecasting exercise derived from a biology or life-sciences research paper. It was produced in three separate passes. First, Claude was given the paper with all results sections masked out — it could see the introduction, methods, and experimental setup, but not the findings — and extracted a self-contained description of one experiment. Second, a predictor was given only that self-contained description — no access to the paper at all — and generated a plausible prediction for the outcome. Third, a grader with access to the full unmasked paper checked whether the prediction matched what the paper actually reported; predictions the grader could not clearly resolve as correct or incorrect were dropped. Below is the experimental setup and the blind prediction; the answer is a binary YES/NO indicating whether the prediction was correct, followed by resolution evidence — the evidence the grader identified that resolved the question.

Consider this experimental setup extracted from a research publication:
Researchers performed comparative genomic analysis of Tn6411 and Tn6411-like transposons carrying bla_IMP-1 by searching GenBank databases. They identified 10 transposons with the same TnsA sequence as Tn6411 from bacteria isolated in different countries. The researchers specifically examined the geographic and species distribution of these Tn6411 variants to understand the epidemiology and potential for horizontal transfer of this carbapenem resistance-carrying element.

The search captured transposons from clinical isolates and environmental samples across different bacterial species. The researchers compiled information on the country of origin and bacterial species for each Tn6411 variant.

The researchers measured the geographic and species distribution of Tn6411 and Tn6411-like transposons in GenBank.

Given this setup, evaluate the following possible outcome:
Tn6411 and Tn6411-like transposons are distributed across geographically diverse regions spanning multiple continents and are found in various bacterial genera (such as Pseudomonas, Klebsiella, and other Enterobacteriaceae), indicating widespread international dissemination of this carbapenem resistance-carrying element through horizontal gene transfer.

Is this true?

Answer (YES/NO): NO